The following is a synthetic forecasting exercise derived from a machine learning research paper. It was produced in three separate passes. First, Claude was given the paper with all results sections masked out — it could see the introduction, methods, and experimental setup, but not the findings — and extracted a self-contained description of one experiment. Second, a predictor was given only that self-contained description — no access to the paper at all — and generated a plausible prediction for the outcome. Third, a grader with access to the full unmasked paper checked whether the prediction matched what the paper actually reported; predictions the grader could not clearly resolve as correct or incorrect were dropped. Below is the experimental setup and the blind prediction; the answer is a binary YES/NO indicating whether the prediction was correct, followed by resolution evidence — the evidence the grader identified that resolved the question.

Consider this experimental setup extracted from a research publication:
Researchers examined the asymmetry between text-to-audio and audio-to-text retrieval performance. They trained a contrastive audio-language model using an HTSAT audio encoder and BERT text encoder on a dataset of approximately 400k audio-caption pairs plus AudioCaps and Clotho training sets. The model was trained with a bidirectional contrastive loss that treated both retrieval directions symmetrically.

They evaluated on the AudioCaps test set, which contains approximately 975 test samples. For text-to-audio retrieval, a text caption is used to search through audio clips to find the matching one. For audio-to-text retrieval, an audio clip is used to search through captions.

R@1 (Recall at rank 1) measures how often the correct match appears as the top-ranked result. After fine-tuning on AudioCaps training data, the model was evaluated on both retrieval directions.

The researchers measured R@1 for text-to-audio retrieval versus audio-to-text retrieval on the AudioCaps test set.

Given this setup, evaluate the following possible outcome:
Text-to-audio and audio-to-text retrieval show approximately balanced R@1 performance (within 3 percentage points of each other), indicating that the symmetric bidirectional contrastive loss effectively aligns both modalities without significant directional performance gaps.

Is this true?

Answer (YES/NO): NO